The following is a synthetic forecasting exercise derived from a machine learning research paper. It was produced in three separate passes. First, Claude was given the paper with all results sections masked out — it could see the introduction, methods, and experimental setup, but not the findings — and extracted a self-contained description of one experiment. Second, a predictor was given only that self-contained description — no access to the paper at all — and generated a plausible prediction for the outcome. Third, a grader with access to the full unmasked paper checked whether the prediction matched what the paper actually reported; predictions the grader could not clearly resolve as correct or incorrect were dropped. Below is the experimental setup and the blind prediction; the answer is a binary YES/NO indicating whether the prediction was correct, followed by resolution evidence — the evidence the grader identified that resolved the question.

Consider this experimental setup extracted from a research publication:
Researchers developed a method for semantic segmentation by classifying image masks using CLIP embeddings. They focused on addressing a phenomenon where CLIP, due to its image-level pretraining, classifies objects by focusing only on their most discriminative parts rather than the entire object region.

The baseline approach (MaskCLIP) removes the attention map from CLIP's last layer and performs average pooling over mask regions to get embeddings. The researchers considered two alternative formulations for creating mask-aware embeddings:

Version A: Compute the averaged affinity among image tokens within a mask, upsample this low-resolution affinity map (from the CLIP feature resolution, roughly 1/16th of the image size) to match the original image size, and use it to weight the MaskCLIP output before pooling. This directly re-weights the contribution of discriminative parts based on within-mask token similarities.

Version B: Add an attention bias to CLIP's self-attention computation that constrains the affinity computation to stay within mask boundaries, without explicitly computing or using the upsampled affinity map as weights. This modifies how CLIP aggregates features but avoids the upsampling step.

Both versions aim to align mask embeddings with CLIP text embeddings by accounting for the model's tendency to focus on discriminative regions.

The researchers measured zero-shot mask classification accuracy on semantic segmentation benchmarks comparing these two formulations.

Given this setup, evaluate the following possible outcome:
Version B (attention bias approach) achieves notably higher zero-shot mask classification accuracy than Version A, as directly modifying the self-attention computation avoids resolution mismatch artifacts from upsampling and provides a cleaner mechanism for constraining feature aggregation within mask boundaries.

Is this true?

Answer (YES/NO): NO